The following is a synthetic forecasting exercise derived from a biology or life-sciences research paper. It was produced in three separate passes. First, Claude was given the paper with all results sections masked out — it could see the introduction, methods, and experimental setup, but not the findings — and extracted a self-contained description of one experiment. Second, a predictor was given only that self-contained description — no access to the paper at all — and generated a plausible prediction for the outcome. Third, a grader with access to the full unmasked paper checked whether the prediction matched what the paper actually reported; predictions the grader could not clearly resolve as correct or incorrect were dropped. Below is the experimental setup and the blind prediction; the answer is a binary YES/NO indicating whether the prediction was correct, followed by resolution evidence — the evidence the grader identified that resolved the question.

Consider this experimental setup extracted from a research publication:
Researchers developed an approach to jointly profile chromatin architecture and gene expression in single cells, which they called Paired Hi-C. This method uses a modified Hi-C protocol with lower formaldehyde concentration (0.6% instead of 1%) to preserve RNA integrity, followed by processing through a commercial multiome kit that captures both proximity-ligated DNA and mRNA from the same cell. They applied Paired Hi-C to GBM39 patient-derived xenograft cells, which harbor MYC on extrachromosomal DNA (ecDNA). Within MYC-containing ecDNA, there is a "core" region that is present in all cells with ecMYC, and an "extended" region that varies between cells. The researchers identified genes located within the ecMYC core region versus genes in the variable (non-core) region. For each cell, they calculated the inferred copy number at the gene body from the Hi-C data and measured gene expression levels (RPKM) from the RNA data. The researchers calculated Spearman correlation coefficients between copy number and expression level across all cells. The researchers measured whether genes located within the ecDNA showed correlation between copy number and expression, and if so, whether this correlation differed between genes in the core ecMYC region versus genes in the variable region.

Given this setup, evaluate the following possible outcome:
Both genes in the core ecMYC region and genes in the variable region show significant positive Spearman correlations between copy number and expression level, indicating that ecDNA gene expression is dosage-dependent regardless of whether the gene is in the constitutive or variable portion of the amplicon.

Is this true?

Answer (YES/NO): NO